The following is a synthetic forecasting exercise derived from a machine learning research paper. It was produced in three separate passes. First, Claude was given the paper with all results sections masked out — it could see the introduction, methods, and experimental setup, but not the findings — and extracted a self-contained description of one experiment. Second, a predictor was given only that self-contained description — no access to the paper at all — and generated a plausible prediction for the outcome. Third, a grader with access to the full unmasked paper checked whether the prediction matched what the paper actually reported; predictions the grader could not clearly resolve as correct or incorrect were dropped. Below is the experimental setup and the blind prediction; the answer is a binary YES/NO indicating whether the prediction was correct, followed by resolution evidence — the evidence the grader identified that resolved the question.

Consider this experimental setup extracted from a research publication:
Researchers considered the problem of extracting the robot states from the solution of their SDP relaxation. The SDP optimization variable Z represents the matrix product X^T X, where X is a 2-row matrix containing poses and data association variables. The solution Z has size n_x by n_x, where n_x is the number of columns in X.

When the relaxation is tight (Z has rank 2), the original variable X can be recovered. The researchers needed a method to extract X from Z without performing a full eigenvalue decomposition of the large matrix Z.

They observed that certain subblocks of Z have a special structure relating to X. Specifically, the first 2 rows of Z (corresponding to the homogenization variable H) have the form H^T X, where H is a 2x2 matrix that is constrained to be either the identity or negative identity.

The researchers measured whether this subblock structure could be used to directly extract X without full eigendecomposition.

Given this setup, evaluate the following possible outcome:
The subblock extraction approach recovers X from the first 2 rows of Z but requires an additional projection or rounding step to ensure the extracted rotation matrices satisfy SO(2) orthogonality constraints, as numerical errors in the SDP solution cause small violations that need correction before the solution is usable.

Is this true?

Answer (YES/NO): NO